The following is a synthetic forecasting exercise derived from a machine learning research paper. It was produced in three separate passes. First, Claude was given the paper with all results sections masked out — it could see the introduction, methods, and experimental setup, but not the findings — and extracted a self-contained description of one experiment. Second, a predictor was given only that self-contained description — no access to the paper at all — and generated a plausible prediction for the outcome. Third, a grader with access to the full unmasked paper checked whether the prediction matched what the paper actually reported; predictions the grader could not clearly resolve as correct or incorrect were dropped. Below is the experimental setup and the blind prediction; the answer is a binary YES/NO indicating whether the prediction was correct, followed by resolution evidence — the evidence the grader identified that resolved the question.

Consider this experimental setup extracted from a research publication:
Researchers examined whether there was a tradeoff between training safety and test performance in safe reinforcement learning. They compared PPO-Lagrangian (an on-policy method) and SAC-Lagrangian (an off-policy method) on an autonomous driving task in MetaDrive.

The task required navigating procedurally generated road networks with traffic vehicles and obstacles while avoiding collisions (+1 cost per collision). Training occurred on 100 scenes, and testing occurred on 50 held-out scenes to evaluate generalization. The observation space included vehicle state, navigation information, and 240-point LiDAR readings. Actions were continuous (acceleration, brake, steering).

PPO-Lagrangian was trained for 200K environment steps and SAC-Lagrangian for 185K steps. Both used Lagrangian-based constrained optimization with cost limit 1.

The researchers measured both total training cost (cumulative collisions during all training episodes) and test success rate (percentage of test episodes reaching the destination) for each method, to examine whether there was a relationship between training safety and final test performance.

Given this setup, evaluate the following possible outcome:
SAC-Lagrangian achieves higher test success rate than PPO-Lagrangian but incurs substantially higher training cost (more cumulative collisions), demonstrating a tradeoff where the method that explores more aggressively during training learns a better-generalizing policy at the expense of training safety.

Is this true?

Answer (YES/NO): YES